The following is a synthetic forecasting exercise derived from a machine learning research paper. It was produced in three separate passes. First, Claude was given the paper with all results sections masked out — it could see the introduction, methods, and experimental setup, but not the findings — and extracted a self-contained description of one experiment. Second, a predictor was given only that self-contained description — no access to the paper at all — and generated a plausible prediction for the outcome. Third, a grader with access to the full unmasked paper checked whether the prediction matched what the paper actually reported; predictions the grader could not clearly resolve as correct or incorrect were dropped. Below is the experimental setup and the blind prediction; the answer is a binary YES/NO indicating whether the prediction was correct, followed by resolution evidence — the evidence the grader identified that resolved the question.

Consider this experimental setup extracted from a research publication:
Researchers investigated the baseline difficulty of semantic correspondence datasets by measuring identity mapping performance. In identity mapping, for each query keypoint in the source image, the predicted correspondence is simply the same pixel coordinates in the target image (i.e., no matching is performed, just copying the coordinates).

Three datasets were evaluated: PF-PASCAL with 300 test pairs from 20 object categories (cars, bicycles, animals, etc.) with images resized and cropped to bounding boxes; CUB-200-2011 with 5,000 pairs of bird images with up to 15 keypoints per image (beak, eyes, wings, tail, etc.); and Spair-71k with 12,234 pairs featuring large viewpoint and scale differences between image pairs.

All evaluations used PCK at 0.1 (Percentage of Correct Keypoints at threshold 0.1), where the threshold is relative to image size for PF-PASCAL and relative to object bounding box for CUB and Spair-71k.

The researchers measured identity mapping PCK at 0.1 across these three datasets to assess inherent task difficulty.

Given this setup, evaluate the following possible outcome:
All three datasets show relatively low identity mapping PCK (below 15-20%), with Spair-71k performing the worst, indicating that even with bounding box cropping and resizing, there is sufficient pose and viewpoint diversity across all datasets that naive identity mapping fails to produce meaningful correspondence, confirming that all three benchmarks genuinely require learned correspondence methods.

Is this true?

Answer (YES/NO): NO